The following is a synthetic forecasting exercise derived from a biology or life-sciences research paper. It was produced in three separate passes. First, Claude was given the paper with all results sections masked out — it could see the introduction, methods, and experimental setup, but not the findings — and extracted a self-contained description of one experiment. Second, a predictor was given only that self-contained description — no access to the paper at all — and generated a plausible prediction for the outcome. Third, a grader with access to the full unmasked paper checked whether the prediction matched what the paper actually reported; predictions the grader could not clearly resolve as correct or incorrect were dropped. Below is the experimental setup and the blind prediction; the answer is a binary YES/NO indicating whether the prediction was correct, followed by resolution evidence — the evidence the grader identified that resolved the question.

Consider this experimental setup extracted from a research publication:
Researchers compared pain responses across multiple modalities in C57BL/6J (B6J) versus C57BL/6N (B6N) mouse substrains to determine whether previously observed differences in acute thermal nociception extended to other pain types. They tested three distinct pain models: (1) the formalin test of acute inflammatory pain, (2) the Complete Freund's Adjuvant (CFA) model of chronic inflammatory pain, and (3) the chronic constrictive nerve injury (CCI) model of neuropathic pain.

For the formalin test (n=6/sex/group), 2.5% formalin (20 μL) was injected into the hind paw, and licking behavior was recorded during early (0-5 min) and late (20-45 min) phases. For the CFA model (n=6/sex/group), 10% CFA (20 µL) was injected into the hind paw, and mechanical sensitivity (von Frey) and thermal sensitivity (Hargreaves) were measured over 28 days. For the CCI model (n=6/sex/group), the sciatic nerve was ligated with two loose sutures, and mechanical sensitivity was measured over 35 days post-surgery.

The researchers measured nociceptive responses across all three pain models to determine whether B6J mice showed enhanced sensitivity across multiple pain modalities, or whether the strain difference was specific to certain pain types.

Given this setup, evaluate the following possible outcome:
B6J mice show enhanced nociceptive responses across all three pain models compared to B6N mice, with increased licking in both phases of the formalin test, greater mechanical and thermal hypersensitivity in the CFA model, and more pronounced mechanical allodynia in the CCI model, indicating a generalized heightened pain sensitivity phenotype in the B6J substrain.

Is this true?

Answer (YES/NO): NO